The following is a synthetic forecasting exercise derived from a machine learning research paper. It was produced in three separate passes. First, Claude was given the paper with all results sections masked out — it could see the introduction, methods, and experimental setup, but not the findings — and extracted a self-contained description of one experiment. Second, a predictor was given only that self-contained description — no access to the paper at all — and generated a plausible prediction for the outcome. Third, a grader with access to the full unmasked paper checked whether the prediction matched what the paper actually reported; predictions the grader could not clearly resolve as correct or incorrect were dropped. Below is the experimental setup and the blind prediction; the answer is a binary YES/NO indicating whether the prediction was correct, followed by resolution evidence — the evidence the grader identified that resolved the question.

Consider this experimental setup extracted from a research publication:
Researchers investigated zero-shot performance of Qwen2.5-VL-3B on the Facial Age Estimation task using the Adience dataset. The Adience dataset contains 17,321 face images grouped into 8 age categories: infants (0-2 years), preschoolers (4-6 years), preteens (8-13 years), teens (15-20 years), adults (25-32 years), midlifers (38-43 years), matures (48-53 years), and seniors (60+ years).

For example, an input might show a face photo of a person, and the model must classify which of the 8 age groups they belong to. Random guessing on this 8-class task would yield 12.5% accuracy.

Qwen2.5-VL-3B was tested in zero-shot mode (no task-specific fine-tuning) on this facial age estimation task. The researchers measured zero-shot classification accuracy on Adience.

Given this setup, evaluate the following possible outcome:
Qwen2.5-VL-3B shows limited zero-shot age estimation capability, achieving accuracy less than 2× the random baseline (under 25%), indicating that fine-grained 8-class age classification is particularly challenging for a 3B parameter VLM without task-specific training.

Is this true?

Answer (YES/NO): NO